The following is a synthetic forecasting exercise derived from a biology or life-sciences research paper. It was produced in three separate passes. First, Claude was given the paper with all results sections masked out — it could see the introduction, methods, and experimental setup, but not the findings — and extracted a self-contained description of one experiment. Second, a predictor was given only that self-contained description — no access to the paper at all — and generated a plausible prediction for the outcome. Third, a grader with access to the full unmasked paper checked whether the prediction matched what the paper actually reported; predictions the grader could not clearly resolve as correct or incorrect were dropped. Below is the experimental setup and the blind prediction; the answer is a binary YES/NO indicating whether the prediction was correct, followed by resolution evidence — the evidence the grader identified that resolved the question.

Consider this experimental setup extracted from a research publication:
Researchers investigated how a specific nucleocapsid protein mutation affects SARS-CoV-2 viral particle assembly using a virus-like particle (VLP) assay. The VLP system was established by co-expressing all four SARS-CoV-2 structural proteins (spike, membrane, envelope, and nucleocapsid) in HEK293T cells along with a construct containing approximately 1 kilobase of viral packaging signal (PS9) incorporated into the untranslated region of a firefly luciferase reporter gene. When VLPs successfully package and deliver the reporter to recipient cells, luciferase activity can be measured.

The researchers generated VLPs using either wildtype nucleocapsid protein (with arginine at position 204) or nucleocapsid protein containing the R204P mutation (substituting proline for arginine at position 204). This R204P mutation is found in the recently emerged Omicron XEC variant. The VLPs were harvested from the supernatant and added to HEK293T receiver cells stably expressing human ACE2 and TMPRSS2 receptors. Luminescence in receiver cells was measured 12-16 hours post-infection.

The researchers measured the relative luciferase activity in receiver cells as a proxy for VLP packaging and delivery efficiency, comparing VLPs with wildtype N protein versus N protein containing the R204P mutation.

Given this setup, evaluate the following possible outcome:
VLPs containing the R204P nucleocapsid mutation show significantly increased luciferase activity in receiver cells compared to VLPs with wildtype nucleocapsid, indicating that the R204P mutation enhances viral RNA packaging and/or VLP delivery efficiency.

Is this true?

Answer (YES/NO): NO